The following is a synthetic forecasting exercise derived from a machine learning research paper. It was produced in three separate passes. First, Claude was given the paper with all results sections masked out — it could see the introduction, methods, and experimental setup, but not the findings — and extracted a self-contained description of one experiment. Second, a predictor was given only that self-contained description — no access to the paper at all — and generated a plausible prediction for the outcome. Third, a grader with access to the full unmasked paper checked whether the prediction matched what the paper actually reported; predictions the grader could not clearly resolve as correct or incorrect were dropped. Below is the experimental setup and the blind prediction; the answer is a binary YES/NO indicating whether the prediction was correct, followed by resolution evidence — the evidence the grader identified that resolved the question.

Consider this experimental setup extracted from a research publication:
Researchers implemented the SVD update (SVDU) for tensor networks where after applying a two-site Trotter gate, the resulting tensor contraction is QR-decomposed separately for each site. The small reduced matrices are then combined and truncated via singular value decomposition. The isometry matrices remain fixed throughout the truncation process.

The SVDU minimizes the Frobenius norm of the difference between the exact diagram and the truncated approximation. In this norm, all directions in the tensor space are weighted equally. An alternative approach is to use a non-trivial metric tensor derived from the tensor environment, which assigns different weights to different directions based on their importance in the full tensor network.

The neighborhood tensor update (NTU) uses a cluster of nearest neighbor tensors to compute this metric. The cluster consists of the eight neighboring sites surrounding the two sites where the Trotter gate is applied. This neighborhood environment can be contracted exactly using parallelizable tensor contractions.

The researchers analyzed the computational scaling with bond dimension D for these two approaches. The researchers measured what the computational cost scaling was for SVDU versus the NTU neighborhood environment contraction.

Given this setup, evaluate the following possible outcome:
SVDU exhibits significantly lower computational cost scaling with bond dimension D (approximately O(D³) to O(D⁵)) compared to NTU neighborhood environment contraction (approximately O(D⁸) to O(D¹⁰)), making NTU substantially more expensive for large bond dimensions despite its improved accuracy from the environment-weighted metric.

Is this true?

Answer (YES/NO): NO